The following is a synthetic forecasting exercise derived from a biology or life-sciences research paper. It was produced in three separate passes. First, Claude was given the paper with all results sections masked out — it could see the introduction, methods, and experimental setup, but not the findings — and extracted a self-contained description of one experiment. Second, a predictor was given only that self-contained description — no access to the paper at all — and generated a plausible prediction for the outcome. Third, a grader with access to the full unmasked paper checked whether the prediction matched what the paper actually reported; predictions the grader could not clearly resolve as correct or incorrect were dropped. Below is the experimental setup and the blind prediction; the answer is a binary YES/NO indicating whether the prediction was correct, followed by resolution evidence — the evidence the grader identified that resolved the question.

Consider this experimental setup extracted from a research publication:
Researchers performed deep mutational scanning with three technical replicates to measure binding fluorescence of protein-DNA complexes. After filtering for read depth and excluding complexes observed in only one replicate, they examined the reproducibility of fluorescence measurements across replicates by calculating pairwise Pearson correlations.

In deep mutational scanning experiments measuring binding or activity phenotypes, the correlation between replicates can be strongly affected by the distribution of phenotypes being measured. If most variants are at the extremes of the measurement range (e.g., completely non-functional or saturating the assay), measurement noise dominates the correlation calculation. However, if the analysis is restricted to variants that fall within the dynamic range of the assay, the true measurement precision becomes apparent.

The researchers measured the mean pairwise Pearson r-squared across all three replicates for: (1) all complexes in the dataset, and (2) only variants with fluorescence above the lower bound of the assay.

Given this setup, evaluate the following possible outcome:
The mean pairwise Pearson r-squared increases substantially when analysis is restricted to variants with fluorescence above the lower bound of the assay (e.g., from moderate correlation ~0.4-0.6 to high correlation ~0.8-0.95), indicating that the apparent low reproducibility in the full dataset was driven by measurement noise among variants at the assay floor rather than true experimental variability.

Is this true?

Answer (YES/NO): YES